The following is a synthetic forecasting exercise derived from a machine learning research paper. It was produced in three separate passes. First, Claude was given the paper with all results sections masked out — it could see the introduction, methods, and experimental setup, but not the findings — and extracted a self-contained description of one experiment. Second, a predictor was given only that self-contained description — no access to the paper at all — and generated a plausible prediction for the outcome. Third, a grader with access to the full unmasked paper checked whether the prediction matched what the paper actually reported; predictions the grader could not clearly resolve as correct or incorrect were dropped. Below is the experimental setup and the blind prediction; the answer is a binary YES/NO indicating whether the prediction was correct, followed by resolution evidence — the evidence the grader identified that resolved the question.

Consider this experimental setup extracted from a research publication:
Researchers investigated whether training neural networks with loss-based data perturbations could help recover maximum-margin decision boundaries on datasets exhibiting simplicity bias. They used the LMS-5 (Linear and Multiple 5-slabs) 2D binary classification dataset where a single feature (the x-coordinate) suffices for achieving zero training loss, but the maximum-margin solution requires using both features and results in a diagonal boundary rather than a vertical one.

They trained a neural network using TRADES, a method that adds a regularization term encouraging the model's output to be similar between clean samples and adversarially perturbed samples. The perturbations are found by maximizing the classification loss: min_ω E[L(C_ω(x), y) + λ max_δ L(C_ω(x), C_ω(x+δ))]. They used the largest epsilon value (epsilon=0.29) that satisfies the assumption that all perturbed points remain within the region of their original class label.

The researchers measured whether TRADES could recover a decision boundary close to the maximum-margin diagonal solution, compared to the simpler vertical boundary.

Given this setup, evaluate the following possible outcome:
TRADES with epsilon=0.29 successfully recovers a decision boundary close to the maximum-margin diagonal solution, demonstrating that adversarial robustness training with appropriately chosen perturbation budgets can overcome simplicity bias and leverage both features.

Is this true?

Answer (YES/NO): NO